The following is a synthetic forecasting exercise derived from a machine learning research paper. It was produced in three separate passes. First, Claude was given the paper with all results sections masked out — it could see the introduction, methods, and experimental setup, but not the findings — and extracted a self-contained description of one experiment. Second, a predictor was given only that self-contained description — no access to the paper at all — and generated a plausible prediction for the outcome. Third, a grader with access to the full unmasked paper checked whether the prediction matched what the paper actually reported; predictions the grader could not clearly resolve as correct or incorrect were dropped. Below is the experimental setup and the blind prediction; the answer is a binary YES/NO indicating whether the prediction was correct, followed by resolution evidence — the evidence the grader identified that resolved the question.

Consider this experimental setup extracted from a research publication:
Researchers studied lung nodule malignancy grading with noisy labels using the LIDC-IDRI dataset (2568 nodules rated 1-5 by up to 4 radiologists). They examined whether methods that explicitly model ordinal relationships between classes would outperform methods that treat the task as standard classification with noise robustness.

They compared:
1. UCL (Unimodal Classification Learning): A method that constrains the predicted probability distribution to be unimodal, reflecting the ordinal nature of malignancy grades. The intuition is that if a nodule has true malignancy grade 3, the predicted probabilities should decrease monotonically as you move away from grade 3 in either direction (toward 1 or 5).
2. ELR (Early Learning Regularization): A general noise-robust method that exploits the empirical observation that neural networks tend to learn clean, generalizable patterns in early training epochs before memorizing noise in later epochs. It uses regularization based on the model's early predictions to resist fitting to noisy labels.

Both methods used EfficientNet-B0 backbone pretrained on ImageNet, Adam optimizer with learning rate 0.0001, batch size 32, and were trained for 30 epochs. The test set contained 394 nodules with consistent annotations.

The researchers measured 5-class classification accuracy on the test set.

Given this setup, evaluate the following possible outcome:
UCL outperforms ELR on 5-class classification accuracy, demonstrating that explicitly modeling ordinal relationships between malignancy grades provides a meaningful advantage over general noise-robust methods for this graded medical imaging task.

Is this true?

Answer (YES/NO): NO